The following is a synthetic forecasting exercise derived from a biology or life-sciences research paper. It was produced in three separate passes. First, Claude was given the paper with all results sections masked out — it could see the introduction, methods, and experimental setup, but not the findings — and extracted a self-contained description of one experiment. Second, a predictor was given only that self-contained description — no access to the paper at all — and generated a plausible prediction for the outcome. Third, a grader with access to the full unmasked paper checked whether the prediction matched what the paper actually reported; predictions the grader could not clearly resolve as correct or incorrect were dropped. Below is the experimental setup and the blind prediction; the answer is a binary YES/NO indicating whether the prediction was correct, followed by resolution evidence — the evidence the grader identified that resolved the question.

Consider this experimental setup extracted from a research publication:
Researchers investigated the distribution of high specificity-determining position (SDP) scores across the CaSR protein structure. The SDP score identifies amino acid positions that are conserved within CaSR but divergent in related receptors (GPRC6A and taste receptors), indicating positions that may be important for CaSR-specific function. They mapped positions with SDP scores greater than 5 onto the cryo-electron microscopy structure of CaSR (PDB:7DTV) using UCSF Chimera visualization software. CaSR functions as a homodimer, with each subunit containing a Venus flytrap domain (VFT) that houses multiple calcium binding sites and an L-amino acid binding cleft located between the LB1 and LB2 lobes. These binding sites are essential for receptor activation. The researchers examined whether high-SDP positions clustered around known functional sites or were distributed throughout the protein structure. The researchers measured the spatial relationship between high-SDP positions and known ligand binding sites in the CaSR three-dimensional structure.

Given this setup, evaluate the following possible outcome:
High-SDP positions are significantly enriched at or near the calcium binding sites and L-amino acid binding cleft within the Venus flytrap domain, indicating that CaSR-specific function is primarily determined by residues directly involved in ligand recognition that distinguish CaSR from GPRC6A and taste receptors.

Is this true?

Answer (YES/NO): NO